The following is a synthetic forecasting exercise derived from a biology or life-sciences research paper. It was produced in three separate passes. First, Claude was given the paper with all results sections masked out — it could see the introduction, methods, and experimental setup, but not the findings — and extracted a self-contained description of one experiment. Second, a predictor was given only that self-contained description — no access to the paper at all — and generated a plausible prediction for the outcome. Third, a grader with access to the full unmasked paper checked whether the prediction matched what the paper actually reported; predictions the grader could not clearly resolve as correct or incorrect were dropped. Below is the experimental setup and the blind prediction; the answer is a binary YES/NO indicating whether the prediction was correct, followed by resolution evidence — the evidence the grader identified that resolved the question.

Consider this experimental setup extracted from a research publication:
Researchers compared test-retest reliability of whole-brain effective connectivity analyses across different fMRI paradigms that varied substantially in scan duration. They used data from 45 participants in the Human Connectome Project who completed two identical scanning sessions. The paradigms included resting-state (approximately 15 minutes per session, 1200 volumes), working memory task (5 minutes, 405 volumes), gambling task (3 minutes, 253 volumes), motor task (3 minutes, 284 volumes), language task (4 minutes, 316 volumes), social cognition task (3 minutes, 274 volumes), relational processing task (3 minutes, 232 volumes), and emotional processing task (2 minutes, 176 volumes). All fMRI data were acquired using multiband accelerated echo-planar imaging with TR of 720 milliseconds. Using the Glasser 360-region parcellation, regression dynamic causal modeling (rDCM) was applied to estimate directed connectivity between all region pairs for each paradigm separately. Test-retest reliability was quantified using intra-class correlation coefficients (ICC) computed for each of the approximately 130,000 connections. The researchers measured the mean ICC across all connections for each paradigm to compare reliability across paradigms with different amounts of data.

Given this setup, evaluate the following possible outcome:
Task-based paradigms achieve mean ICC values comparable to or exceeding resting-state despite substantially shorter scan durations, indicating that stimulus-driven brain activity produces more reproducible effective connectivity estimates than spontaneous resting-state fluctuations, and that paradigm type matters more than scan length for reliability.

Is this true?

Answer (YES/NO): YES